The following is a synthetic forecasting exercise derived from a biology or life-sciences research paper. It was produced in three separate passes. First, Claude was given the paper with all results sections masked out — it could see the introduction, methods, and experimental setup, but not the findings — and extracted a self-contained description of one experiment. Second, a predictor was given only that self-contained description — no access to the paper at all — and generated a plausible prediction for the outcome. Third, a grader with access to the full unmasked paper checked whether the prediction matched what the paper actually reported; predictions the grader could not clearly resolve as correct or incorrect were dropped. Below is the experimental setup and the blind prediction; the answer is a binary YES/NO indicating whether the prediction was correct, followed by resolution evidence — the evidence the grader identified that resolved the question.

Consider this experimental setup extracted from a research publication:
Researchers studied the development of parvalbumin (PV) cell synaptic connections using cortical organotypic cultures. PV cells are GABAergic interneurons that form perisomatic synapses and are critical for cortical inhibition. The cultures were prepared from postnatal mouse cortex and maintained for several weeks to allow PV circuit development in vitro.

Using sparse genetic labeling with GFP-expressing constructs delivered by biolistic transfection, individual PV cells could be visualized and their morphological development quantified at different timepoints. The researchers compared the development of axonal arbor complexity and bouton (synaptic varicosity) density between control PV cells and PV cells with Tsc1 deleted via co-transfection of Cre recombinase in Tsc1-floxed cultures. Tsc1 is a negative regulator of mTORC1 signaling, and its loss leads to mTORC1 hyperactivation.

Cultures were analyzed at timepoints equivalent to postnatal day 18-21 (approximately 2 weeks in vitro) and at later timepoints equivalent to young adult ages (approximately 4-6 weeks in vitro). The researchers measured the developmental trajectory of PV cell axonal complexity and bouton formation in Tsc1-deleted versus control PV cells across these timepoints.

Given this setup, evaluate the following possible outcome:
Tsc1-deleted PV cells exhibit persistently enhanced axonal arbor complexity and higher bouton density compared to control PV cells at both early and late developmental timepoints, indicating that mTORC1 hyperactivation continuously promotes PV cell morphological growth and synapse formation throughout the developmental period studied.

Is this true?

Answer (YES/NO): NO